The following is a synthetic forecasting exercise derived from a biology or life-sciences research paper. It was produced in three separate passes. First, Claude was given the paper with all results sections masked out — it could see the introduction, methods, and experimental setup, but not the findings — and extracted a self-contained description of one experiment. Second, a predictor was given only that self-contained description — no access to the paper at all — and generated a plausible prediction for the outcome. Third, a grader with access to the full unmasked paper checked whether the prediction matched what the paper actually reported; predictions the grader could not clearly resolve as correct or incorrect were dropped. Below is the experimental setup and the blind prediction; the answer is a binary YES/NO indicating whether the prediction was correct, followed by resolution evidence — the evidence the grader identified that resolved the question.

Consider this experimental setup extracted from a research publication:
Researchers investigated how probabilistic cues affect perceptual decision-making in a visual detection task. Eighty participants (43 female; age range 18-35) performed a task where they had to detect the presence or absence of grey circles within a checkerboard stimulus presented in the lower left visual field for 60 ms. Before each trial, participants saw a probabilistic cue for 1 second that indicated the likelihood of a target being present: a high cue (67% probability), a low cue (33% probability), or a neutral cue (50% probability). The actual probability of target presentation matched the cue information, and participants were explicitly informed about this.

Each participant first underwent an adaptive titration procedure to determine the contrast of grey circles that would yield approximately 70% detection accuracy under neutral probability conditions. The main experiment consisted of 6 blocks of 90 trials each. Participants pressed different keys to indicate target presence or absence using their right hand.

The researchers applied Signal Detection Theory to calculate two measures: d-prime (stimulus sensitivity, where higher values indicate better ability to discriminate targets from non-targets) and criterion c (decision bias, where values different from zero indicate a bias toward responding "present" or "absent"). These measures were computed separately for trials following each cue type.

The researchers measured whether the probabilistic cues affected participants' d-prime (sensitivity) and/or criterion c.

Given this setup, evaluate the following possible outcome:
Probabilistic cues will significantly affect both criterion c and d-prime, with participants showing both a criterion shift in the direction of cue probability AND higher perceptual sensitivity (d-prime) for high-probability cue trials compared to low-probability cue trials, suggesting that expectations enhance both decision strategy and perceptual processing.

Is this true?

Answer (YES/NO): NO